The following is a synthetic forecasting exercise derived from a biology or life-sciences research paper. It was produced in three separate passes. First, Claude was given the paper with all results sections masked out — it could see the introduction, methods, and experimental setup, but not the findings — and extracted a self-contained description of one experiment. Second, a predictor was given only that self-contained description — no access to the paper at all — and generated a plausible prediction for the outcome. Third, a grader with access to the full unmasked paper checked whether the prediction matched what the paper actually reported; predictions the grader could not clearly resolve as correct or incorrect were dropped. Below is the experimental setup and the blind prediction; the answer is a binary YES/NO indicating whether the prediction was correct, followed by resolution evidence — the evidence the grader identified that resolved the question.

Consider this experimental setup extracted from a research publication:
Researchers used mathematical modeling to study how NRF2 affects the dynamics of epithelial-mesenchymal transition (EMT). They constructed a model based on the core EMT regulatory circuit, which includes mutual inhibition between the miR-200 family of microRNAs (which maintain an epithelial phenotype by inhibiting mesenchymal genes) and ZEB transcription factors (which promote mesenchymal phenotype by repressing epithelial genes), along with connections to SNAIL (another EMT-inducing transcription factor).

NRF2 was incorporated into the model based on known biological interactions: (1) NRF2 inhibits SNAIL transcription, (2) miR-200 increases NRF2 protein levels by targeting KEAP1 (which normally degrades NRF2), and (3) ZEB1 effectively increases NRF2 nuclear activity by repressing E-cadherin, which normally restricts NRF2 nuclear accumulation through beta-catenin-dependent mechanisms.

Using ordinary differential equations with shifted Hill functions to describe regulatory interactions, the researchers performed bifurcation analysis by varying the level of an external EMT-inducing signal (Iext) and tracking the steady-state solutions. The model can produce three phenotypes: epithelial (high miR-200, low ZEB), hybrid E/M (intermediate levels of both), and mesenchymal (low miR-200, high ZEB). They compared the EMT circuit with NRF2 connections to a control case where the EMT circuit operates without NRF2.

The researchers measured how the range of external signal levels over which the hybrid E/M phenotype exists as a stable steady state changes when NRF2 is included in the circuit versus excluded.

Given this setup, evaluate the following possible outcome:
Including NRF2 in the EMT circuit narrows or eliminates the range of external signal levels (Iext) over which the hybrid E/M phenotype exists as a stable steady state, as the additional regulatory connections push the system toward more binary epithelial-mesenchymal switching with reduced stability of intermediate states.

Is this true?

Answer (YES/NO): NO